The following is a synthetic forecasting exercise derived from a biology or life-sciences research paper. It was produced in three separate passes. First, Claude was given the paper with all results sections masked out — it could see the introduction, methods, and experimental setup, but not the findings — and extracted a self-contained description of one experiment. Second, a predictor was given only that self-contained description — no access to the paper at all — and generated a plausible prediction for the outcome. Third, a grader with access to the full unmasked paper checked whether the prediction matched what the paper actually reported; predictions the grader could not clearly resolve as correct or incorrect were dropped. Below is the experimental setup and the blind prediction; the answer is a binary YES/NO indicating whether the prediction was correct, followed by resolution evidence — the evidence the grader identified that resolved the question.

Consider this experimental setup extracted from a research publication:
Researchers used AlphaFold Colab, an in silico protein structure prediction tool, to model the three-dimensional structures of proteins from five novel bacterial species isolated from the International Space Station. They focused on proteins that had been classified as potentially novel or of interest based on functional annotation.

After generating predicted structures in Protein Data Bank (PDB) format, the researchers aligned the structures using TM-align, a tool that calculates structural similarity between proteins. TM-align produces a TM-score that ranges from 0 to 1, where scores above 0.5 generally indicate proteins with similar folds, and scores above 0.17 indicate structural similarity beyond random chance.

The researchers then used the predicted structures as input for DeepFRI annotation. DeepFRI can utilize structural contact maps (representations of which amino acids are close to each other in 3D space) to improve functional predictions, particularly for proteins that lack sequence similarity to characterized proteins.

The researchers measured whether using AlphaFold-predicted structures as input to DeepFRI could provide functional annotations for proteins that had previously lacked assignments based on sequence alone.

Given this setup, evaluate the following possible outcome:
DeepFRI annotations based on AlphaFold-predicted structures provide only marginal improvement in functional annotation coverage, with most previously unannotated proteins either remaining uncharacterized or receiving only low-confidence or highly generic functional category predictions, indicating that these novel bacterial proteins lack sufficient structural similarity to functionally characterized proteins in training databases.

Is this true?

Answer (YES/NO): NO